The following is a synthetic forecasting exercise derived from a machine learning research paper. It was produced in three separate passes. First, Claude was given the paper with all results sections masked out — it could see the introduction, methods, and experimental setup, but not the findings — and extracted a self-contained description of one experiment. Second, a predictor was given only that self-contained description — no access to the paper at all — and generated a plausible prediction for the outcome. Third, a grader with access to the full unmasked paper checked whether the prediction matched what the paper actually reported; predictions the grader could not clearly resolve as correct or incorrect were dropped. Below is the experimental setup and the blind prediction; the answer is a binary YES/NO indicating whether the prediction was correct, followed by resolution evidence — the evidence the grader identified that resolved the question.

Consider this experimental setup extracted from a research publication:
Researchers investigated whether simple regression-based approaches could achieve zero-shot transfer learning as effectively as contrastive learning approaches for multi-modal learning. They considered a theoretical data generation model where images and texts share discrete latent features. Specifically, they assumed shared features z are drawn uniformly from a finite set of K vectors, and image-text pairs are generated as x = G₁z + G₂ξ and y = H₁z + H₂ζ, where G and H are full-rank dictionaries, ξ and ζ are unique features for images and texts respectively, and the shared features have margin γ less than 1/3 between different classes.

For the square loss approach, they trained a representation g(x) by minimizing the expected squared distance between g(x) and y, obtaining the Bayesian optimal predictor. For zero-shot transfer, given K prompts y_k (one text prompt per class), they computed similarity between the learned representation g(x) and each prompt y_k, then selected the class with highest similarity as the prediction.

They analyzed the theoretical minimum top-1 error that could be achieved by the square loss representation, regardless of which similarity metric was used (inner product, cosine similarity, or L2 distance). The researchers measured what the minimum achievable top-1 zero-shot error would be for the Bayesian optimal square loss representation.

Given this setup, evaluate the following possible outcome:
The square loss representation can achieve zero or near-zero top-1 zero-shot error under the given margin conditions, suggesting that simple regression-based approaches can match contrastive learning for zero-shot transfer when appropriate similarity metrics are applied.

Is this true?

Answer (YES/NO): NO